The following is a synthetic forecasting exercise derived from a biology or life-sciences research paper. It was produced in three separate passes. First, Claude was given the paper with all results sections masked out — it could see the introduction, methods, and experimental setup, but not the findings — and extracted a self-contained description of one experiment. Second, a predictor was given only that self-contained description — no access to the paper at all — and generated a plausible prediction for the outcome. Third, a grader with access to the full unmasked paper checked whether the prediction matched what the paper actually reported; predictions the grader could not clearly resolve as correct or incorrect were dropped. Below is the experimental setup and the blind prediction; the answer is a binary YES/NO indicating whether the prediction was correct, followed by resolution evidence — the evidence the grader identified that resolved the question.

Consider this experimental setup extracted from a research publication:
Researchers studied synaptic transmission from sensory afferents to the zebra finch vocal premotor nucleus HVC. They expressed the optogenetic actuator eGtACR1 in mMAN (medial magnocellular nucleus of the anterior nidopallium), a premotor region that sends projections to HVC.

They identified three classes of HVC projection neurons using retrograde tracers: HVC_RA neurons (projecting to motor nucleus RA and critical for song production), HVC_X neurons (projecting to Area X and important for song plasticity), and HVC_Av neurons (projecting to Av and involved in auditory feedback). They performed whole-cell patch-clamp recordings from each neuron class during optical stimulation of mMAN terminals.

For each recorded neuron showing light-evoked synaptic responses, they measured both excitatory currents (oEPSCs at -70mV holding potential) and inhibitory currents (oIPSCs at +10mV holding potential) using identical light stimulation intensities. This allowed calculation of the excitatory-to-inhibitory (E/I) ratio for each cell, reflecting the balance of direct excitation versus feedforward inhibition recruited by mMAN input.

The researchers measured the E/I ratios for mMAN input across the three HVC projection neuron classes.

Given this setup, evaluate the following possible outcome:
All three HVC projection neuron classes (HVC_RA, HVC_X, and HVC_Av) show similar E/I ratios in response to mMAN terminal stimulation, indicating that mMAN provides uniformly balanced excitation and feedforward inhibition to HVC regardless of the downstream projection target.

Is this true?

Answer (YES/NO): YES